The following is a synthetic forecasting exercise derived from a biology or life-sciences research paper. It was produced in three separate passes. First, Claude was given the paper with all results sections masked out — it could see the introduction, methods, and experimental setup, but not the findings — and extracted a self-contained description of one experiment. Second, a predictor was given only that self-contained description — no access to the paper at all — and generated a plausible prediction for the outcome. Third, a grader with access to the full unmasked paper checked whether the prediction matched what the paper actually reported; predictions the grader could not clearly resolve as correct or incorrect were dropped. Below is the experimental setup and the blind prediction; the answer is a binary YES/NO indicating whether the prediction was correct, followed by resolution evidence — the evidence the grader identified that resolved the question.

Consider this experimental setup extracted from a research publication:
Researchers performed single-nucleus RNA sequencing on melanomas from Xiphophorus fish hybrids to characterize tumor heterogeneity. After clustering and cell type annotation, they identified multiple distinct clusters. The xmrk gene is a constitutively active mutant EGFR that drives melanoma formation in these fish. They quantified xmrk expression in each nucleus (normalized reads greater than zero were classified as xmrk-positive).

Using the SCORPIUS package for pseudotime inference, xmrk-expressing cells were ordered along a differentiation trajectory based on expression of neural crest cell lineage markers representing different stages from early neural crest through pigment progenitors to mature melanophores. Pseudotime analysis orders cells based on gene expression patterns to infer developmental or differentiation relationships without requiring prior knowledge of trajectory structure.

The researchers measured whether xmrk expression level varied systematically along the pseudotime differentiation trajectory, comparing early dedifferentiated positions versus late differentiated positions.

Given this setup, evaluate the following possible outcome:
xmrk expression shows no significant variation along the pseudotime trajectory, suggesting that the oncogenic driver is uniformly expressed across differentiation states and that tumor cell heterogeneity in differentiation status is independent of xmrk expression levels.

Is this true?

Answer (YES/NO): NO